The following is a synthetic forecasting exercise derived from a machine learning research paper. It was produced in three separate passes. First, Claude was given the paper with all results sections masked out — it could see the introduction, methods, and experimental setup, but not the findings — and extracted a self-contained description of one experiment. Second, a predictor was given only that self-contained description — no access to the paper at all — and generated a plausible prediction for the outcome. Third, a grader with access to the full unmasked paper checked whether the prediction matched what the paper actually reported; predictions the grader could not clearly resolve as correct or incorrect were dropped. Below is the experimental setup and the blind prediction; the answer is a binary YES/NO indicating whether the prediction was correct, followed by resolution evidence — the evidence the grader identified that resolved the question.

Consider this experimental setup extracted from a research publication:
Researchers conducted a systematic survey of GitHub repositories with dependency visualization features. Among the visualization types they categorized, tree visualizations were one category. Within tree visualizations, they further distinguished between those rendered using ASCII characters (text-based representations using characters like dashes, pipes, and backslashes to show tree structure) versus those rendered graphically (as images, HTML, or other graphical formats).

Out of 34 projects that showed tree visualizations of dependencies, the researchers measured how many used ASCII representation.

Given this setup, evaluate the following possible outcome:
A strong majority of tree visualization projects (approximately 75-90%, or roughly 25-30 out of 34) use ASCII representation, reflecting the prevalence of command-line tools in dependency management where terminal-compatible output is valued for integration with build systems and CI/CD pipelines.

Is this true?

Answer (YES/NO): NO